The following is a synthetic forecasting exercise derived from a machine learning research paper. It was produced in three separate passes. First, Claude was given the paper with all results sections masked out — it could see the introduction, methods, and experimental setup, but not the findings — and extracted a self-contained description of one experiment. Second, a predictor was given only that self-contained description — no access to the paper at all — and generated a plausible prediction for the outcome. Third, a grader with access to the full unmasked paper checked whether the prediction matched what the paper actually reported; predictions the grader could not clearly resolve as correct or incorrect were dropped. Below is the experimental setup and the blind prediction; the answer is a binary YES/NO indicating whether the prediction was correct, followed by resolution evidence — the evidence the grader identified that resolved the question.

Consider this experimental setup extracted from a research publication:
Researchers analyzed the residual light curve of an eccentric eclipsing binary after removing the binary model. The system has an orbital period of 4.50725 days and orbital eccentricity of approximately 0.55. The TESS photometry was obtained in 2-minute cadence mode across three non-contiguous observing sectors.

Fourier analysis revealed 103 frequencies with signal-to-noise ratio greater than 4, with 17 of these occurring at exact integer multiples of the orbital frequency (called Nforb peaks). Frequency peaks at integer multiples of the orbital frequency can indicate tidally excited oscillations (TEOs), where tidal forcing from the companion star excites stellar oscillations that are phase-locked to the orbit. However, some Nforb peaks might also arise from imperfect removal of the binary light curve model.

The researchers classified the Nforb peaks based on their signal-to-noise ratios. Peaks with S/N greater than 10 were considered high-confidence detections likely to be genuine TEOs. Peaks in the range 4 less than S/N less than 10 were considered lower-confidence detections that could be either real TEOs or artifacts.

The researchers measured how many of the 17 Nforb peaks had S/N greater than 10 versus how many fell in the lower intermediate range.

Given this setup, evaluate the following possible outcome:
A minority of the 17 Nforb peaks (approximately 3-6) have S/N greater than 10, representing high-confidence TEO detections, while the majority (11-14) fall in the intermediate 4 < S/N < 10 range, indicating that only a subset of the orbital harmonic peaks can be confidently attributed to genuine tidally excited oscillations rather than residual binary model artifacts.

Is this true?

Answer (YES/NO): NO